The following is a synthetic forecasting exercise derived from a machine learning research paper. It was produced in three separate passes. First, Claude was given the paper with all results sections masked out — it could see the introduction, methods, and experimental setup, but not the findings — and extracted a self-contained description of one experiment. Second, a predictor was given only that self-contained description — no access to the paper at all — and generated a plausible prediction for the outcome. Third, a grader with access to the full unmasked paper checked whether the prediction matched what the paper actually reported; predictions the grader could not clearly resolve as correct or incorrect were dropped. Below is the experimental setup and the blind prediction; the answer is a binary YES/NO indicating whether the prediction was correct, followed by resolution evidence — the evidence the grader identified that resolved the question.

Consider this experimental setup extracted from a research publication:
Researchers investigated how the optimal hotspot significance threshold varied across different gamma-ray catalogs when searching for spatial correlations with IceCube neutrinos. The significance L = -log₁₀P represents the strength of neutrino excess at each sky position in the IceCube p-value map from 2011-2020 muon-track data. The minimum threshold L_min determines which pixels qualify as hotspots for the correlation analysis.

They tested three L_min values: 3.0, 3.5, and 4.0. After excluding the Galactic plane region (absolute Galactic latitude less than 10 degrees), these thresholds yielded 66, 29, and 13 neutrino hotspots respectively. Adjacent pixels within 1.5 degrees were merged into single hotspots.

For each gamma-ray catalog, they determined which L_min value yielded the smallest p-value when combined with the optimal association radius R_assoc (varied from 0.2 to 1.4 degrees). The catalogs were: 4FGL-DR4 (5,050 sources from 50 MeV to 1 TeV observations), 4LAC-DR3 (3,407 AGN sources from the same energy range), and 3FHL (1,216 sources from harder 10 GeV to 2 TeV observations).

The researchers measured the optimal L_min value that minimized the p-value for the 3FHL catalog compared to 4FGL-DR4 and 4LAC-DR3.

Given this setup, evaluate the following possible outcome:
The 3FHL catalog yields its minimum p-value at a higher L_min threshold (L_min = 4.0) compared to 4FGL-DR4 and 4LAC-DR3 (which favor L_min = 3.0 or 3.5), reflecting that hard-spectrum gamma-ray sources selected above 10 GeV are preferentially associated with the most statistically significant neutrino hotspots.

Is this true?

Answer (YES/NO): YES